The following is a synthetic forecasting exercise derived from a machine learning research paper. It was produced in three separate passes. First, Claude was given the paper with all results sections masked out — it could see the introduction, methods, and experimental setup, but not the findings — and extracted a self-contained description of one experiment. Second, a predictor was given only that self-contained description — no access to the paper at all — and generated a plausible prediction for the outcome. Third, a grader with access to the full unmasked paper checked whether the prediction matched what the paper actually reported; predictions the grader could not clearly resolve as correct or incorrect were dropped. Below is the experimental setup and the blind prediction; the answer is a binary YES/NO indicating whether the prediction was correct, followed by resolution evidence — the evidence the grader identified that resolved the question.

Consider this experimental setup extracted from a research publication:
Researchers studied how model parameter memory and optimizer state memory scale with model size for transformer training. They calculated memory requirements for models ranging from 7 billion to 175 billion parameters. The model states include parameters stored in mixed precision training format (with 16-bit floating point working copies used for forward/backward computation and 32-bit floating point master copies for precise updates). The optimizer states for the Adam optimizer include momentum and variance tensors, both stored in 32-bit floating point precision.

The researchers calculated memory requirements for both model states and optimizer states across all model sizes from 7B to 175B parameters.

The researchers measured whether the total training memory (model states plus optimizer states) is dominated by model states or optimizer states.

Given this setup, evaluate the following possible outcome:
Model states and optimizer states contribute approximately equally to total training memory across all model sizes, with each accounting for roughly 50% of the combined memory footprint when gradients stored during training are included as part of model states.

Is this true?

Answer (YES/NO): NO